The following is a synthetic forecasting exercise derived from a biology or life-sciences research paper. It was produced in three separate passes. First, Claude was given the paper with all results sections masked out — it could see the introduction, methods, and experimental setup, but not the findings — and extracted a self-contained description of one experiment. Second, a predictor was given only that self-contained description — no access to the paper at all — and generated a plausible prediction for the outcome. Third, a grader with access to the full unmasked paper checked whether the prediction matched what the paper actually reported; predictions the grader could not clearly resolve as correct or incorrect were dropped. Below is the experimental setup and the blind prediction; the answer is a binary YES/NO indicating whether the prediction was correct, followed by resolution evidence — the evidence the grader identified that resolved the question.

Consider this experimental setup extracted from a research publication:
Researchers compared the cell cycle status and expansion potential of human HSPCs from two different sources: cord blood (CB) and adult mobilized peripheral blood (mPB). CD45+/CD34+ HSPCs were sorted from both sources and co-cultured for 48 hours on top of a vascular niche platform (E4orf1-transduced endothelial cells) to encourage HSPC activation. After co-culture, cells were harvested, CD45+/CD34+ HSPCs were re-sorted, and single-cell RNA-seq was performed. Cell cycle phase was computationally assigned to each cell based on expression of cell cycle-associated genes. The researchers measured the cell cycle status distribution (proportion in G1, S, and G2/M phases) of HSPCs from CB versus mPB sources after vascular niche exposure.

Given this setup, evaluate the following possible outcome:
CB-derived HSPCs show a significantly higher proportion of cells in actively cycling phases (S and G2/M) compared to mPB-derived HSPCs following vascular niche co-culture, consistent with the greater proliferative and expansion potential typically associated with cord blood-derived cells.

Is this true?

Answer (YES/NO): YES